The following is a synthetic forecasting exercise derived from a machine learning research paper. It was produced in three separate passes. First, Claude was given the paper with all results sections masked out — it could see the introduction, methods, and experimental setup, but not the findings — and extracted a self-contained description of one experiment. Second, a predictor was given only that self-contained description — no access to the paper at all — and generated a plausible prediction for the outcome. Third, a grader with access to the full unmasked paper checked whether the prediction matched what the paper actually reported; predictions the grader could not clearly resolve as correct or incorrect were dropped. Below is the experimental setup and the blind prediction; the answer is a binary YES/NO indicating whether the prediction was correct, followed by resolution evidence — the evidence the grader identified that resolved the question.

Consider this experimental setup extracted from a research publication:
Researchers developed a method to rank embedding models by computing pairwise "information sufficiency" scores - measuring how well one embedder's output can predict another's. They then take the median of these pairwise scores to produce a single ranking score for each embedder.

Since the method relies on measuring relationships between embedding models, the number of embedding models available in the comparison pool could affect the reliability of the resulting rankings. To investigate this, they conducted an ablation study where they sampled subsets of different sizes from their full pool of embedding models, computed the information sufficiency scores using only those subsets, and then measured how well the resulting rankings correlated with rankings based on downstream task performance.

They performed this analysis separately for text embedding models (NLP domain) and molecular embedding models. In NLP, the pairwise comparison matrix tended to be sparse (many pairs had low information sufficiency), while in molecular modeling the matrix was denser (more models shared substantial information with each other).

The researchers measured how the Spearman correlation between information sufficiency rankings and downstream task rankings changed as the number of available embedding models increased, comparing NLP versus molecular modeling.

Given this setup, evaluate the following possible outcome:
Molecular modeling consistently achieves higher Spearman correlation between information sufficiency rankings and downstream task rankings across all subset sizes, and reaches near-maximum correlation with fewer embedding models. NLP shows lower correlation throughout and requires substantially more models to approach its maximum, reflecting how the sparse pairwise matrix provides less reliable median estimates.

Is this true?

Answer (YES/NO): YES